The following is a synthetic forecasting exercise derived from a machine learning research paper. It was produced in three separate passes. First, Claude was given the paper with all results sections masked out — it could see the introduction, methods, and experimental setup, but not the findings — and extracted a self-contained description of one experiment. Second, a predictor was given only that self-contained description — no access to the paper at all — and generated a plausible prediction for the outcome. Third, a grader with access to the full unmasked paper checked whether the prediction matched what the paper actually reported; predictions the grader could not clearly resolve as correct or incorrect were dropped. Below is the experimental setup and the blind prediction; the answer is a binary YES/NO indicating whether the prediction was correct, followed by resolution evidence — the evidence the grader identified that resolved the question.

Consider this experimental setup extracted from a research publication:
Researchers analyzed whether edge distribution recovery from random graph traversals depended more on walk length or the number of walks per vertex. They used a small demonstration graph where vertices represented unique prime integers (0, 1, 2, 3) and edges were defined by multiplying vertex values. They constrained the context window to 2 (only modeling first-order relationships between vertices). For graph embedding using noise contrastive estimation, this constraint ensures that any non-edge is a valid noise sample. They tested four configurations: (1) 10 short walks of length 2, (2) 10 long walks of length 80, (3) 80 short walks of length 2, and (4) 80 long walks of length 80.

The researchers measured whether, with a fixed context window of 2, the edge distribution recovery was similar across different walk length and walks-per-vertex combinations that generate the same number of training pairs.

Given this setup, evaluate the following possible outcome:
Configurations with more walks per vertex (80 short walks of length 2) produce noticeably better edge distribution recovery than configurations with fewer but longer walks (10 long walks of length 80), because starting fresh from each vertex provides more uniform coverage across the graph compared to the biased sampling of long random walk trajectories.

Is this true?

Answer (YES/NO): NO